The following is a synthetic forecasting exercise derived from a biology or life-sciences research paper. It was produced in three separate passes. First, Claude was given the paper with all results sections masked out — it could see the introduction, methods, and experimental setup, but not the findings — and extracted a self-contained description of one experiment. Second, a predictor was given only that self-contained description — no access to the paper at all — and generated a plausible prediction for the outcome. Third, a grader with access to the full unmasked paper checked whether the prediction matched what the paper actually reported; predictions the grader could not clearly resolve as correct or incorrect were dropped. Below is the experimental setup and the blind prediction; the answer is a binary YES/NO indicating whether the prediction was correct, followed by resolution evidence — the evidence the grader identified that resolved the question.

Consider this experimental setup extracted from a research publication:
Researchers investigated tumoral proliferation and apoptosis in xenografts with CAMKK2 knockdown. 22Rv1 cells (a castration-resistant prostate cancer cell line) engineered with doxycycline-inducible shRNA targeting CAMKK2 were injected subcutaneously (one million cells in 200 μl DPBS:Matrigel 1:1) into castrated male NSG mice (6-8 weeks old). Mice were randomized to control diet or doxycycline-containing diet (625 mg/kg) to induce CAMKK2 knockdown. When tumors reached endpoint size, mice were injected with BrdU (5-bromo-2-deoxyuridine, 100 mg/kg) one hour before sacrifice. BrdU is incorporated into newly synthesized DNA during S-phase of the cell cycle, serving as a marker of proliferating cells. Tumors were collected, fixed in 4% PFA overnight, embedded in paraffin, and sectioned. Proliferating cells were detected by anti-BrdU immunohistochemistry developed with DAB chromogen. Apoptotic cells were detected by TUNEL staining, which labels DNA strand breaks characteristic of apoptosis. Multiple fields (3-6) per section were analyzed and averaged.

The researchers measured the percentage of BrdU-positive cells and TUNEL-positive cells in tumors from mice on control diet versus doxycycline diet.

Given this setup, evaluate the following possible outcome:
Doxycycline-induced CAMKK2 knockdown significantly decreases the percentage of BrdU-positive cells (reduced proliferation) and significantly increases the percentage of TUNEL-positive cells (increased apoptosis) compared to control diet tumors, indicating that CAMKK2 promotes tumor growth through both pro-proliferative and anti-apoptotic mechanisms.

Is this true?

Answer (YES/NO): YES